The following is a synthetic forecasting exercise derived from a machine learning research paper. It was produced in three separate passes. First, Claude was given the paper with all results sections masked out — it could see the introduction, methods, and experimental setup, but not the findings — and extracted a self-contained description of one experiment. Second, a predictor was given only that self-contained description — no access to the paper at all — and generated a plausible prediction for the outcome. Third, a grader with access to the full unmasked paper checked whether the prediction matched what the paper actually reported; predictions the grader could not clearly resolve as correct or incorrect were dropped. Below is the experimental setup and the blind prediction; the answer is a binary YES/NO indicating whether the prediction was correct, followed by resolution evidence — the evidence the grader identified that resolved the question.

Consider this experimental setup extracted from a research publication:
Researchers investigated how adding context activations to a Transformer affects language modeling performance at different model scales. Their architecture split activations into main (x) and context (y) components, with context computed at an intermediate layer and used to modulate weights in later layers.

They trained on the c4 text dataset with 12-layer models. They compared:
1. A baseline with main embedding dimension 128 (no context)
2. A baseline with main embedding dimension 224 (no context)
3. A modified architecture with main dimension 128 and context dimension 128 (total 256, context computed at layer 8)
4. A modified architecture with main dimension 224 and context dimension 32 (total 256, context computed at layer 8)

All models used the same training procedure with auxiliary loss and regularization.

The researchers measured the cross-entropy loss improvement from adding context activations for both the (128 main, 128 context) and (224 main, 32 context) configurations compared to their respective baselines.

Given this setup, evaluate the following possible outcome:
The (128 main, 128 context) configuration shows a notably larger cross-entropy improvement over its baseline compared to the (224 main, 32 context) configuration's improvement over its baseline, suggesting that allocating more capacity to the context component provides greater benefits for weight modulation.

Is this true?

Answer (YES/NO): YES